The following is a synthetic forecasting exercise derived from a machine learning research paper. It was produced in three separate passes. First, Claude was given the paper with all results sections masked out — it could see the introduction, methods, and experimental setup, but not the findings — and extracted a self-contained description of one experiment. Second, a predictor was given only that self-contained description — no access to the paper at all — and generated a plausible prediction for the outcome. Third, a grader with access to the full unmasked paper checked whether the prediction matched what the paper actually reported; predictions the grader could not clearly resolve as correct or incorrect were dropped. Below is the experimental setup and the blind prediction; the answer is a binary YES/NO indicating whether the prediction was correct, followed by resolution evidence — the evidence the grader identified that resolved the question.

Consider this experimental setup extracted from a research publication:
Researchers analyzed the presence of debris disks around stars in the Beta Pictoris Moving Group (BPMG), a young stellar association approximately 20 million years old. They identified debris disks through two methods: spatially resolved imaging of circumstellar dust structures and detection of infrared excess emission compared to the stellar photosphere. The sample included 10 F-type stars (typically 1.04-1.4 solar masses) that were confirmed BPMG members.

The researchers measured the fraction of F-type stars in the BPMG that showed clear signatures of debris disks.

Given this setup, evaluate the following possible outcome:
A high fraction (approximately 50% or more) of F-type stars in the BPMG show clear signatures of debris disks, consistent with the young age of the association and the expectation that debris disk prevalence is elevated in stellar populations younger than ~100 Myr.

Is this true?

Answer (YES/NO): YES